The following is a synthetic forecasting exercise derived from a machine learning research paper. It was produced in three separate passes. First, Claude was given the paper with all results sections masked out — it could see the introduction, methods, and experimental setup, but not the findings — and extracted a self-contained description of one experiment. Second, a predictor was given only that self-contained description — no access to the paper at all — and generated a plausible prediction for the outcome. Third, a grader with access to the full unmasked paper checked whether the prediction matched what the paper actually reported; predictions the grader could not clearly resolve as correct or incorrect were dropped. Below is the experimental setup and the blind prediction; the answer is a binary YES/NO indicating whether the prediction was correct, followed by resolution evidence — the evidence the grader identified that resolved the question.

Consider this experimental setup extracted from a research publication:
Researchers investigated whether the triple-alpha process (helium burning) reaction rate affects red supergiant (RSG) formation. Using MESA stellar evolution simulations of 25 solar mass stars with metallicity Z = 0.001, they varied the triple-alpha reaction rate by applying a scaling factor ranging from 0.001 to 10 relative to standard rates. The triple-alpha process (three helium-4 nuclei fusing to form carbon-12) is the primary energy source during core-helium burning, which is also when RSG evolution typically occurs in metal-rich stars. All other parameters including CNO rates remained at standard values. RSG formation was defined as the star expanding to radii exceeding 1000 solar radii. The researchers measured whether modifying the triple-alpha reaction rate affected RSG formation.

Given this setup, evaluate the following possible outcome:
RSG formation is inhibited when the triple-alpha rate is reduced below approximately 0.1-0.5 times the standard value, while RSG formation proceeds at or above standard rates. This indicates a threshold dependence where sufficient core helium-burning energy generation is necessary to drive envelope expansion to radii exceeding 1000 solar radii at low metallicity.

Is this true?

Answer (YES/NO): NO